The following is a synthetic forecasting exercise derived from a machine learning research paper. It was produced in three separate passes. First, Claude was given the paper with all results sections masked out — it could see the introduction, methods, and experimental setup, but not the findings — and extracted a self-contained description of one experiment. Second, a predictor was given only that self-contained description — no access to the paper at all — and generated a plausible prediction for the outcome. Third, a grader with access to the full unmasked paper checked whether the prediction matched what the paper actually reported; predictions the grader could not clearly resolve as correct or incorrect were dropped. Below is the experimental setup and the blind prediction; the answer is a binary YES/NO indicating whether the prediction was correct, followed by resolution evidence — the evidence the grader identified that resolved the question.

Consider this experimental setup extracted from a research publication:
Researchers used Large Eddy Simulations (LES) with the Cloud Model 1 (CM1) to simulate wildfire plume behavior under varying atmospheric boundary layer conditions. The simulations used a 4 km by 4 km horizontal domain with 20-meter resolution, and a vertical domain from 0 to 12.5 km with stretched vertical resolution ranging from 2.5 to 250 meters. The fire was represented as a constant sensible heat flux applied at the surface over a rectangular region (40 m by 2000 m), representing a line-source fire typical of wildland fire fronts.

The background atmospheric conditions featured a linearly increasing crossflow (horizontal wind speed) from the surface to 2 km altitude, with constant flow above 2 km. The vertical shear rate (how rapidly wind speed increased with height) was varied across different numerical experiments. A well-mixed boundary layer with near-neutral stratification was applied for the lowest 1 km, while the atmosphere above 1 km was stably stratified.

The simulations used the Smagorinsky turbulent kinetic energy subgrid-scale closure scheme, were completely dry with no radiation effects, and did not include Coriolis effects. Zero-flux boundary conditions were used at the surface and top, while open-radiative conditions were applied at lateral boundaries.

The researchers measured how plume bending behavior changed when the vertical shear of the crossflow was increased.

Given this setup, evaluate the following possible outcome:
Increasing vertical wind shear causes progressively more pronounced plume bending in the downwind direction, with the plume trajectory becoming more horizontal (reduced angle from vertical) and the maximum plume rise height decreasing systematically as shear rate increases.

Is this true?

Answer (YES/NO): YES